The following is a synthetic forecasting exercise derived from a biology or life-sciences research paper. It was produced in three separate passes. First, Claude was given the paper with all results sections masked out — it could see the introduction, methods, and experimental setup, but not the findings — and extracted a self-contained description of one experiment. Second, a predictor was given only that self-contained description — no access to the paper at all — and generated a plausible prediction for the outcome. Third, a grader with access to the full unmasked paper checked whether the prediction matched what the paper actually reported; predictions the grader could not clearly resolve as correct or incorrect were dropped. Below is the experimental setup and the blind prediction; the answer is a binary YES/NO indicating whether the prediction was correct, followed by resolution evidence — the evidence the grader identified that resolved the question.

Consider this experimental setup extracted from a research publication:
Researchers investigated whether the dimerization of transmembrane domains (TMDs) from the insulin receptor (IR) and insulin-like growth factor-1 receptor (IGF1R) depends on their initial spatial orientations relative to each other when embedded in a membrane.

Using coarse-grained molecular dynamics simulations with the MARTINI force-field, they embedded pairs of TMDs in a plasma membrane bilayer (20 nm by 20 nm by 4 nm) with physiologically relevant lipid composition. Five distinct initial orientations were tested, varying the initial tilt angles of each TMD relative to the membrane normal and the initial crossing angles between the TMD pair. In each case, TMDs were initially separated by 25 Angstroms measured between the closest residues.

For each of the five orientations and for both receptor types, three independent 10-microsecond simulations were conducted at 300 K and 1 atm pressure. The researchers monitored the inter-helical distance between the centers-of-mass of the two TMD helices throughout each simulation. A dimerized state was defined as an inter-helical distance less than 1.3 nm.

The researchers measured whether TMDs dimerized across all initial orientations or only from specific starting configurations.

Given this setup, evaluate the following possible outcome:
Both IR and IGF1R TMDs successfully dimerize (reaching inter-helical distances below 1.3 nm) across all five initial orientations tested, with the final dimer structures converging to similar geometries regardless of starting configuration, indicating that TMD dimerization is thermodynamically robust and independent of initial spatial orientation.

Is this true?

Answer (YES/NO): YES